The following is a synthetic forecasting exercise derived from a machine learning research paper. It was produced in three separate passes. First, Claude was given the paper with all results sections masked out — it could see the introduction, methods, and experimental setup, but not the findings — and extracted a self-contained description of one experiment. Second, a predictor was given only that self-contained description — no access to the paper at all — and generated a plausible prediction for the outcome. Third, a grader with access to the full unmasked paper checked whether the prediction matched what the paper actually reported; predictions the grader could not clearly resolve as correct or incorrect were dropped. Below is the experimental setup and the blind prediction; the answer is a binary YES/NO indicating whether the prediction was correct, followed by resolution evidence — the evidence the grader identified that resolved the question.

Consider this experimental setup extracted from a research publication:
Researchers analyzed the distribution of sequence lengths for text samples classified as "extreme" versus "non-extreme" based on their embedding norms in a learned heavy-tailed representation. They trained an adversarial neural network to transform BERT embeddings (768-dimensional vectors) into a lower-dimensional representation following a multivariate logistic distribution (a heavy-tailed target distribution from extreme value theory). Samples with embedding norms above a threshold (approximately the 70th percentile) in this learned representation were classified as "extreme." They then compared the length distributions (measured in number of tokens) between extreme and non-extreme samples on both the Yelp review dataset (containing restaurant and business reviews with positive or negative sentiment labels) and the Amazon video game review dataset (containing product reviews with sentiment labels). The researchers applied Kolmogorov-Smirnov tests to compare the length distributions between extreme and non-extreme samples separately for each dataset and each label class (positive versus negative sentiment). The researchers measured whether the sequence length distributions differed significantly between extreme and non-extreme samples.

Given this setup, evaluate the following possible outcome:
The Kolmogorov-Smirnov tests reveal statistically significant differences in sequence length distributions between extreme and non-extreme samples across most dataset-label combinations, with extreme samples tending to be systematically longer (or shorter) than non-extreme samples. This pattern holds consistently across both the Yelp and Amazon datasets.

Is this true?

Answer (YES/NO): YES